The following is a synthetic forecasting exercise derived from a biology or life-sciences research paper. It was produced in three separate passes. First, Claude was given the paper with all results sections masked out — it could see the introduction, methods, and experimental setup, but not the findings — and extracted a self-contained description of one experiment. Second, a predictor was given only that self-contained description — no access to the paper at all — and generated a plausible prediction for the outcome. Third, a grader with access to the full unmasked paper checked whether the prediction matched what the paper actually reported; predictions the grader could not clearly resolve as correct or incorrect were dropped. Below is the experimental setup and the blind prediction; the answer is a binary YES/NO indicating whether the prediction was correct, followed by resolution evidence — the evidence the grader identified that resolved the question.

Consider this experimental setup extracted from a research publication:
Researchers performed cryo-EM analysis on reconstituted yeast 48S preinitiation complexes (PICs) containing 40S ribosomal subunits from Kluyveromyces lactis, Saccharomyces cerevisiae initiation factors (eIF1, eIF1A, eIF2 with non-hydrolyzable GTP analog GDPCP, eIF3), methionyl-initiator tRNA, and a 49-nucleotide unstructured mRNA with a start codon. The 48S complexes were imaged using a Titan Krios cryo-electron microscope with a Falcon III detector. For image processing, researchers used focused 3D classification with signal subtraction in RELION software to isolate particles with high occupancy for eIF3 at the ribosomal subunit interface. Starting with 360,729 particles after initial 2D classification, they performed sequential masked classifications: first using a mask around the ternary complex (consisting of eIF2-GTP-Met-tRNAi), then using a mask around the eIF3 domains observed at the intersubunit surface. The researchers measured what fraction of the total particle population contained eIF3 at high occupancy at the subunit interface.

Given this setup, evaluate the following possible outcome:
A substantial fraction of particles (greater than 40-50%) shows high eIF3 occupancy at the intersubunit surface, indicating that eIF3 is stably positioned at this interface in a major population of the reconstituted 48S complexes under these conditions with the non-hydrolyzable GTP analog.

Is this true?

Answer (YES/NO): NO